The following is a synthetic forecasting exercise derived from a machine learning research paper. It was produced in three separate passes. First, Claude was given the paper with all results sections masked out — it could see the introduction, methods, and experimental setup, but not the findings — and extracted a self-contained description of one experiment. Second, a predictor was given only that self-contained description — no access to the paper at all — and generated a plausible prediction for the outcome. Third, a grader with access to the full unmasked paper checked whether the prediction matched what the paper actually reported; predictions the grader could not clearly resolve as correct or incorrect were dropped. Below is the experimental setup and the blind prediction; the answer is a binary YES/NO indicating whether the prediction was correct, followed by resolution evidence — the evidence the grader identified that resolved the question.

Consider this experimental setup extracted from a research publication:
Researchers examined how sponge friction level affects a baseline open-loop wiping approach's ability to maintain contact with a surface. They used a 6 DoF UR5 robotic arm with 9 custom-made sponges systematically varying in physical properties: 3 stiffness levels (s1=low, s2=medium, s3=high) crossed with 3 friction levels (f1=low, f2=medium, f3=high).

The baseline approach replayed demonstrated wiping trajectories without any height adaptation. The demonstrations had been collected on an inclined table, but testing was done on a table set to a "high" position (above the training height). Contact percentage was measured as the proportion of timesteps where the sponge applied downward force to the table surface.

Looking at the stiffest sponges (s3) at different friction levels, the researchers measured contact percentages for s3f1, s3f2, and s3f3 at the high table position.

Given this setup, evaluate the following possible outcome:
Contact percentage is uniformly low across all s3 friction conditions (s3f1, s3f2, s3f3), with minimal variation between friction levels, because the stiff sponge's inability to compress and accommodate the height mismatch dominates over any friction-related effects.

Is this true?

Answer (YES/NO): NO